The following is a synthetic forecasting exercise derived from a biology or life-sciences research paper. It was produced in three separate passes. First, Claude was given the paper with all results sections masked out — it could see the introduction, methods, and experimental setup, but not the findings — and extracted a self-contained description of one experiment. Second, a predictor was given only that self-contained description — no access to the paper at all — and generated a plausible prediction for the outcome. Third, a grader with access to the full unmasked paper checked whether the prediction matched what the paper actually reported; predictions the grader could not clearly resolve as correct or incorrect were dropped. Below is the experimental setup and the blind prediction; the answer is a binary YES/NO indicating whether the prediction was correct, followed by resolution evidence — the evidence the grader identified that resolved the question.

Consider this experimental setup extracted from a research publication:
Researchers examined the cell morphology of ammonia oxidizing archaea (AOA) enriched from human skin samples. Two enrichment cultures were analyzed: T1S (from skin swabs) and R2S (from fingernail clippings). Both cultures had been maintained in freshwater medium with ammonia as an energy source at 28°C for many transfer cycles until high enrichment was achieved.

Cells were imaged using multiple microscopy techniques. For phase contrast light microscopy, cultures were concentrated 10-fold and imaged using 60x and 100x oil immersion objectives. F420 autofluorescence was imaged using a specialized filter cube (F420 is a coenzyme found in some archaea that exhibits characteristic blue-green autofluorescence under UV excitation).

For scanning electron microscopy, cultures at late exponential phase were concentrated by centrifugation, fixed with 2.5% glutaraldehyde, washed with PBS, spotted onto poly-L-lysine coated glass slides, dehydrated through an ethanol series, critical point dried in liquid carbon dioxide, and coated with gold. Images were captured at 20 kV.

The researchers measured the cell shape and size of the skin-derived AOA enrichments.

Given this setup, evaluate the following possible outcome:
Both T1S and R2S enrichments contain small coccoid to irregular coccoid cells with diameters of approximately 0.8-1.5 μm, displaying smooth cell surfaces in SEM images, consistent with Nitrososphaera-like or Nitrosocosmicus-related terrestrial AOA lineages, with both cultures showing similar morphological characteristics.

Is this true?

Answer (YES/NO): NO